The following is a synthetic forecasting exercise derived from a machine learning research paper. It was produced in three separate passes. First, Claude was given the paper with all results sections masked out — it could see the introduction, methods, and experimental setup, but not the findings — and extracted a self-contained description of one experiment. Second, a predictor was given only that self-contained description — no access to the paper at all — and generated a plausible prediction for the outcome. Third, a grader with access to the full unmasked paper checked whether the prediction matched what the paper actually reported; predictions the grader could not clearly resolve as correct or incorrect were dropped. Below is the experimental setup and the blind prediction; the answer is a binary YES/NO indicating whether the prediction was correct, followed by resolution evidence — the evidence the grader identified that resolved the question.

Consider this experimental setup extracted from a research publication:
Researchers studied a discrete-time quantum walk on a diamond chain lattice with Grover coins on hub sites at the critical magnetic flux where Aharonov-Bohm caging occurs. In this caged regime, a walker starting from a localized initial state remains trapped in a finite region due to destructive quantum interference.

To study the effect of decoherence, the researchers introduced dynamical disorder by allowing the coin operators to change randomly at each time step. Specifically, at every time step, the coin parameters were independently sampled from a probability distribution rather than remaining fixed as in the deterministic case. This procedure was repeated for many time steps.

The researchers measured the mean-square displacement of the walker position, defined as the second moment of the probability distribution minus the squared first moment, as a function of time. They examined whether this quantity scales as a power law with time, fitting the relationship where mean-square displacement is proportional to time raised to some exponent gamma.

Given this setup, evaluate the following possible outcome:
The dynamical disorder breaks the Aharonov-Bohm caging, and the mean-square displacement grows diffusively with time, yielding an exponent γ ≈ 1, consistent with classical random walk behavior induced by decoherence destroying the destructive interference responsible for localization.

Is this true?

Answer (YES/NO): YES